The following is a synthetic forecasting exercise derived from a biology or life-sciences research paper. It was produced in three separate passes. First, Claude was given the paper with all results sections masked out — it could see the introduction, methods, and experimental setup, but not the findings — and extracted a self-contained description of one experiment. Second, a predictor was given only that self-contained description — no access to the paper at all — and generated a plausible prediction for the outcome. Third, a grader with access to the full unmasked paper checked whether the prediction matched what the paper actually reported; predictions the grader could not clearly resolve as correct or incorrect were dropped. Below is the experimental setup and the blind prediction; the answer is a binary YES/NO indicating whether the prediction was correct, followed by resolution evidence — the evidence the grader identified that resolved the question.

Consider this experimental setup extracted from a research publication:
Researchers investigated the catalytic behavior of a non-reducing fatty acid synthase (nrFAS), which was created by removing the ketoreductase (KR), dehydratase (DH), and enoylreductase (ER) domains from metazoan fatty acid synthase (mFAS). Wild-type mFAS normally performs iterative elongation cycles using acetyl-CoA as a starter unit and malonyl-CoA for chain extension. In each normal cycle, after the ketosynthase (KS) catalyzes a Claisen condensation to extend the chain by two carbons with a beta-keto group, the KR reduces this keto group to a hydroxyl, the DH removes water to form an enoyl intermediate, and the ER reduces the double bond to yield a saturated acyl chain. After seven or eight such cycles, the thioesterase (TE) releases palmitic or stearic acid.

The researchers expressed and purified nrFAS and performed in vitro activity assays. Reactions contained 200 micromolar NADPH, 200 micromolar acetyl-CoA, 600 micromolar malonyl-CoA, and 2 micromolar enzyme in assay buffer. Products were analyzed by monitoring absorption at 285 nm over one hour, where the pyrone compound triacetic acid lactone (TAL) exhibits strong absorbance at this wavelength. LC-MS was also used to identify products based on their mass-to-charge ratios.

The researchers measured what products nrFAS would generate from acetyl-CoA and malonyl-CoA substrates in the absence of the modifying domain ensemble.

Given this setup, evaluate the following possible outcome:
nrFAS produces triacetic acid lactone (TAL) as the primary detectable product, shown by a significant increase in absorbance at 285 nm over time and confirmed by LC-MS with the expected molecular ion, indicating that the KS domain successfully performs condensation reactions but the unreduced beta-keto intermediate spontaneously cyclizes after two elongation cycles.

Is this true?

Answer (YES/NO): YES